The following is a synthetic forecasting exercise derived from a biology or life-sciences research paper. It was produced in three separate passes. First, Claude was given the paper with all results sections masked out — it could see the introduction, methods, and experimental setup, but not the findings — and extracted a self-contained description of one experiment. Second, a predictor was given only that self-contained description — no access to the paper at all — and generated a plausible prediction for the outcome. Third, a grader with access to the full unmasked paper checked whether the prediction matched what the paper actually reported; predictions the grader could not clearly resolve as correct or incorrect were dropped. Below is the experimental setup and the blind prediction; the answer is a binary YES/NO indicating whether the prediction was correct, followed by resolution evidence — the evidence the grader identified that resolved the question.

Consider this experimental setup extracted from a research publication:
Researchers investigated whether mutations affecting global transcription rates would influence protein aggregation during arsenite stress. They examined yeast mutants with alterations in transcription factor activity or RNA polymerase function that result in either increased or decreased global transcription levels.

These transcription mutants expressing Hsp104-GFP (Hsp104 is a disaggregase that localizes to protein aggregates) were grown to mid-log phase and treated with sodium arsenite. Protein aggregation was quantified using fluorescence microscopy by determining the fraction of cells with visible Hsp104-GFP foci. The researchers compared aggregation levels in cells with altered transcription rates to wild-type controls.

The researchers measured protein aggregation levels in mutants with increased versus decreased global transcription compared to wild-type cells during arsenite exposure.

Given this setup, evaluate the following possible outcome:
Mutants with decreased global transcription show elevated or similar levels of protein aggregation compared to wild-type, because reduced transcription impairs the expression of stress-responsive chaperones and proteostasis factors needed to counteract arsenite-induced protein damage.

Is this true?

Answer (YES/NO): NO